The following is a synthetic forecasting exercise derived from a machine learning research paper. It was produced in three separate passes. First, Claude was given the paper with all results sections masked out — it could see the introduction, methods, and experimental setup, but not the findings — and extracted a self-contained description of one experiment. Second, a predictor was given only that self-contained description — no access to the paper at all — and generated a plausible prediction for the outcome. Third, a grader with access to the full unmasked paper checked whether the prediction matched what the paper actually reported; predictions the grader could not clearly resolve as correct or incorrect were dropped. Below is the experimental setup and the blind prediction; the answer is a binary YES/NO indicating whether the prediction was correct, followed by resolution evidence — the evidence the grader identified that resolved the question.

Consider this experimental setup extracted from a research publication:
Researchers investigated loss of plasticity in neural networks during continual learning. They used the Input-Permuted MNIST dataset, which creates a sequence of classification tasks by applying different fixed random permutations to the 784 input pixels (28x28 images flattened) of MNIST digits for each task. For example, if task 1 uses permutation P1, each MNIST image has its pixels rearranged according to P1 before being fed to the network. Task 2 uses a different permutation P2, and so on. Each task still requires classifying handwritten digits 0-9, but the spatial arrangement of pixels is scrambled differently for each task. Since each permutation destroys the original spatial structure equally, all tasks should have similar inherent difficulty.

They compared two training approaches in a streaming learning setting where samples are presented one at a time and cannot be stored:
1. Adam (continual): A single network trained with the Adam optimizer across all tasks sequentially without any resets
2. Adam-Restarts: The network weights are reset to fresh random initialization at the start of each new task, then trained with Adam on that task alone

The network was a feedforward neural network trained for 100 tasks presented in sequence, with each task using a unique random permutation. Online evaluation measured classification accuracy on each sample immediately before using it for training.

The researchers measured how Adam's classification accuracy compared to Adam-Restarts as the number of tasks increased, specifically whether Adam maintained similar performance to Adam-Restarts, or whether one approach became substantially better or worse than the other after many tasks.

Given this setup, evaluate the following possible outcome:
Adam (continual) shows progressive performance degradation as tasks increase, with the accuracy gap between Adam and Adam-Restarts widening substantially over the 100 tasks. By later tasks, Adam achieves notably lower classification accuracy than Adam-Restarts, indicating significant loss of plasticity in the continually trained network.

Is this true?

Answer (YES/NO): YES